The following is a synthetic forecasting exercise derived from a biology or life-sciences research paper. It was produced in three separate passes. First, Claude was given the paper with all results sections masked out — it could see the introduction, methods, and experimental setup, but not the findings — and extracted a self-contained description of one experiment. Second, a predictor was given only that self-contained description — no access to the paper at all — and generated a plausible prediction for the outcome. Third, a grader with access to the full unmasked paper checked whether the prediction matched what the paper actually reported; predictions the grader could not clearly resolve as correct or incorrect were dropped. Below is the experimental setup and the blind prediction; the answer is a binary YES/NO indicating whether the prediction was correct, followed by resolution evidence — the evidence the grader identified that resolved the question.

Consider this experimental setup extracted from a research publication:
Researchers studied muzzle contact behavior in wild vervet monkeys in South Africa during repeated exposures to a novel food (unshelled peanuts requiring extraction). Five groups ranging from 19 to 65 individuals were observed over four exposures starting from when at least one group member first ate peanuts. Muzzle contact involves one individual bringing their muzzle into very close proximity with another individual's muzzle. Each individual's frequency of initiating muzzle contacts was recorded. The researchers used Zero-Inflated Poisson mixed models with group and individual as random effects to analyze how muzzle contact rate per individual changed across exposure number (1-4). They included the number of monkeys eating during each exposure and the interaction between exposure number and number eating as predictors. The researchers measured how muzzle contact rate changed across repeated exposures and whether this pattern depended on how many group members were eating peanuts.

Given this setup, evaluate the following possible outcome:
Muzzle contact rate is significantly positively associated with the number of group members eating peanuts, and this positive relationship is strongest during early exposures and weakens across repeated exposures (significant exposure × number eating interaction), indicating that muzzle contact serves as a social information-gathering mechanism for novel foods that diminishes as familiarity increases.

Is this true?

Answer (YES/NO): NO